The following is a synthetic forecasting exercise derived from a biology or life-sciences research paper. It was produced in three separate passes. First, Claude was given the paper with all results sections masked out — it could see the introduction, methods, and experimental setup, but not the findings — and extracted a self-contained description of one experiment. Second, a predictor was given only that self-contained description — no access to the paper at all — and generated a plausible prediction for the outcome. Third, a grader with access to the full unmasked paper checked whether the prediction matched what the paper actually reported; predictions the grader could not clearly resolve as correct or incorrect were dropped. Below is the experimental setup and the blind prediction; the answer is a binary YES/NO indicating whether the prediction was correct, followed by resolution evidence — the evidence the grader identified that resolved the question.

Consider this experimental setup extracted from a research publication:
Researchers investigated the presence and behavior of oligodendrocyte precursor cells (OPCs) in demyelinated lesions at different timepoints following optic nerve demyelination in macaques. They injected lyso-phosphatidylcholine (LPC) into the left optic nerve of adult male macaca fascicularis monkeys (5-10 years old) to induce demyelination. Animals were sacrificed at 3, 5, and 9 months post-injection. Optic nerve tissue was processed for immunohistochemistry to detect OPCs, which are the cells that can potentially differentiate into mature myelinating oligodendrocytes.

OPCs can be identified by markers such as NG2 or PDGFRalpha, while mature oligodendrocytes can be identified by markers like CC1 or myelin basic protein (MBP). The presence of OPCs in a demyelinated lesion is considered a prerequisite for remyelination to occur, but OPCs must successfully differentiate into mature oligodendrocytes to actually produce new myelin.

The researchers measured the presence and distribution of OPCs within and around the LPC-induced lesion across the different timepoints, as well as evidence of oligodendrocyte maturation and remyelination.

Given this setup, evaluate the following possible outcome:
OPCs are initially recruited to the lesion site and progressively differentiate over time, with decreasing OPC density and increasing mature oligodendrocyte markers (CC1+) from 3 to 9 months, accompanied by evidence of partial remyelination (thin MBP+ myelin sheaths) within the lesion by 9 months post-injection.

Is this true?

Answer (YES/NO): NO